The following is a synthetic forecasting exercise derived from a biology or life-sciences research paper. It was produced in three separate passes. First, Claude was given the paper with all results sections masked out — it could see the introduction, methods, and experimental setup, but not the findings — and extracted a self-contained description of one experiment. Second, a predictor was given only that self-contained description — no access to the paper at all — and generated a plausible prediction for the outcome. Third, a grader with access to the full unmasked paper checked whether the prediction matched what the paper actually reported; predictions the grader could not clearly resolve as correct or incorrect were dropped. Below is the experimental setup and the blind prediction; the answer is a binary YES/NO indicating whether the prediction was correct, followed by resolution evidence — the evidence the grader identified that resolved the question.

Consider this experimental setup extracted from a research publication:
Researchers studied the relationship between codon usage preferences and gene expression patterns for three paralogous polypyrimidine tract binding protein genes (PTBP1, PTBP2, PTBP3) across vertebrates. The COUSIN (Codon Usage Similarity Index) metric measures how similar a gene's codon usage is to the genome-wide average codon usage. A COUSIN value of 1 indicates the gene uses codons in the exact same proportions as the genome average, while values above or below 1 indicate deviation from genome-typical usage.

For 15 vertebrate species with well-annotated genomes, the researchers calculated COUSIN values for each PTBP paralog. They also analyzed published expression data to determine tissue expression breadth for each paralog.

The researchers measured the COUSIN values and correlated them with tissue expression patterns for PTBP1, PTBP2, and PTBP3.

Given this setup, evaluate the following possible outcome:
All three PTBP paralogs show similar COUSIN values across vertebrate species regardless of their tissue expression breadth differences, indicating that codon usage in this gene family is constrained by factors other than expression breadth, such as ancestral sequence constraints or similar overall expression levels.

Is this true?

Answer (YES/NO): NO